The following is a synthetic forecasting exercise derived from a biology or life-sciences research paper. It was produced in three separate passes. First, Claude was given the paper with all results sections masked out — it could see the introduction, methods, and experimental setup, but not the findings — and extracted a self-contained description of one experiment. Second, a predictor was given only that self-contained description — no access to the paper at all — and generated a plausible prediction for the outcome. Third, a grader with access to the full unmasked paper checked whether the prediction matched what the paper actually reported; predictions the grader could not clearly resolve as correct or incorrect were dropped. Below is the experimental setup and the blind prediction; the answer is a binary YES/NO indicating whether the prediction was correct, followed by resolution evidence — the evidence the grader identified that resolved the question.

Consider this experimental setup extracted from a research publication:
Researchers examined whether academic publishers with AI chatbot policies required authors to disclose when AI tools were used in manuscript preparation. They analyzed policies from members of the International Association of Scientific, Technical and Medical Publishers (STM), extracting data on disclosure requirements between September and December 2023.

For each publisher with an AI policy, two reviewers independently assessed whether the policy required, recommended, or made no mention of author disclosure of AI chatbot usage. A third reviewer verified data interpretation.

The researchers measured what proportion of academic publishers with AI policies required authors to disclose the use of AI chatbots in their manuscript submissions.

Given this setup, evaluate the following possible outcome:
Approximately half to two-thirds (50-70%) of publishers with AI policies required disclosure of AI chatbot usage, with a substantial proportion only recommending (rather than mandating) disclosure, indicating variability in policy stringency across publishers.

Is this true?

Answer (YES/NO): NO